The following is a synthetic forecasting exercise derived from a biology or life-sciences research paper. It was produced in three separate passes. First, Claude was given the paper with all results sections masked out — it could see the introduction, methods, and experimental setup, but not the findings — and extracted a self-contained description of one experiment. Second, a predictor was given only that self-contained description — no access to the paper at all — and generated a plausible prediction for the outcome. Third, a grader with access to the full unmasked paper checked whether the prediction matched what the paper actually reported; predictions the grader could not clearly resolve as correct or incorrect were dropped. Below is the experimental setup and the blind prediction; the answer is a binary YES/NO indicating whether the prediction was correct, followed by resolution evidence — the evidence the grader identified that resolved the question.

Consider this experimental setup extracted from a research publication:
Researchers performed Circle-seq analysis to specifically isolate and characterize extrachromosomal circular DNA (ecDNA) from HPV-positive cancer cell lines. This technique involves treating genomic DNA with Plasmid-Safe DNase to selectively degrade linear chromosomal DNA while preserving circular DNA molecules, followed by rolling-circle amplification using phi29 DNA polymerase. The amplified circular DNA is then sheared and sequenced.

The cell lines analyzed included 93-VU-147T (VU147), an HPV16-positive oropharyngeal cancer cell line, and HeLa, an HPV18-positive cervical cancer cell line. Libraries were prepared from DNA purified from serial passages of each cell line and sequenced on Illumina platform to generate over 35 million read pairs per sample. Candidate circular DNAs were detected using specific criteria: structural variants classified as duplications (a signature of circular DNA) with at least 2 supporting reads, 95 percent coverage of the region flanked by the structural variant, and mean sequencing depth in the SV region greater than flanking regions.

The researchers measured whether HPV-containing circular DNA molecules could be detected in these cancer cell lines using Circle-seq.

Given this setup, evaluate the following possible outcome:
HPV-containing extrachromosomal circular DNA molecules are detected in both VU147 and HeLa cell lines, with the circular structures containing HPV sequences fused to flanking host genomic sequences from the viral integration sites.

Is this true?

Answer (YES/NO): YES